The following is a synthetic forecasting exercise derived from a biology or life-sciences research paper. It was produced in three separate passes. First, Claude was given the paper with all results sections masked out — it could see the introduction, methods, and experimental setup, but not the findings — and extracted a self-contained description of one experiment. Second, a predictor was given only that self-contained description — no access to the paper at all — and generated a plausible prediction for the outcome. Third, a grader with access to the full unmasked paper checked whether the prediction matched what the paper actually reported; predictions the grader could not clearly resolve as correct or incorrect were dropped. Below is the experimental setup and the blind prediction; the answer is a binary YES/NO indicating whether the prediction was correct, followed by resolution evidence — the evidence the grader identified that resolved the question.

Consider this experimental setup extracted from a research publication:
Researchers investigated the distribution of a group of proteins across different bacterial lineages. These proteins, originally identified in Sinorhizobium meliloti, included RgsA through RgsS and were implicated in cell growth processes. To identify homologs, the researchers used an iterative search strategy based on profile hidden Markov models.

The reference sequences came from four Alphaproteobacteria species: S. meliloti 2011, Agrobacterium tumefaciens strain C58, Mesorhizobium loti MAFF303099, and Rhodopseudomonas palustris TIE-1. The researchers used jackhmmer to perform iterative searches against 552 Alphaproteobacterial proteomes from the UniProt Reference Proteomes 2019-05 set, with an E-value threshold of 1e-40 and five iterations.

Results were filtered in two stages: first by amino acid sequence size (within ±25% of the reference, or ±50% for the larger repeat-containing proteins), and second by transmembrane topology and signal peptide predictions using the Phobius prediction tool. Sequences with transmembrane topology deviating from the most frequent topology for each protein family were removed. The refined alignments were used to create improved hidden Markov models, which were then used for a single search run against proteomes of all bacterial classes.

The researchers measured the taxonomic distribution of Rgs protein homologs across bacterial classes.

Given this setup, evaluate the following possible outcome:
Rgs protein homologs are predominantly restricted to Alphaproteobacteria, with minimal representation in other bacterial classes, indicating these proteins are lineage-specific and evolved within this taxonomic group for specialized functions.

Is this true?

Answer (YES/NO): YES